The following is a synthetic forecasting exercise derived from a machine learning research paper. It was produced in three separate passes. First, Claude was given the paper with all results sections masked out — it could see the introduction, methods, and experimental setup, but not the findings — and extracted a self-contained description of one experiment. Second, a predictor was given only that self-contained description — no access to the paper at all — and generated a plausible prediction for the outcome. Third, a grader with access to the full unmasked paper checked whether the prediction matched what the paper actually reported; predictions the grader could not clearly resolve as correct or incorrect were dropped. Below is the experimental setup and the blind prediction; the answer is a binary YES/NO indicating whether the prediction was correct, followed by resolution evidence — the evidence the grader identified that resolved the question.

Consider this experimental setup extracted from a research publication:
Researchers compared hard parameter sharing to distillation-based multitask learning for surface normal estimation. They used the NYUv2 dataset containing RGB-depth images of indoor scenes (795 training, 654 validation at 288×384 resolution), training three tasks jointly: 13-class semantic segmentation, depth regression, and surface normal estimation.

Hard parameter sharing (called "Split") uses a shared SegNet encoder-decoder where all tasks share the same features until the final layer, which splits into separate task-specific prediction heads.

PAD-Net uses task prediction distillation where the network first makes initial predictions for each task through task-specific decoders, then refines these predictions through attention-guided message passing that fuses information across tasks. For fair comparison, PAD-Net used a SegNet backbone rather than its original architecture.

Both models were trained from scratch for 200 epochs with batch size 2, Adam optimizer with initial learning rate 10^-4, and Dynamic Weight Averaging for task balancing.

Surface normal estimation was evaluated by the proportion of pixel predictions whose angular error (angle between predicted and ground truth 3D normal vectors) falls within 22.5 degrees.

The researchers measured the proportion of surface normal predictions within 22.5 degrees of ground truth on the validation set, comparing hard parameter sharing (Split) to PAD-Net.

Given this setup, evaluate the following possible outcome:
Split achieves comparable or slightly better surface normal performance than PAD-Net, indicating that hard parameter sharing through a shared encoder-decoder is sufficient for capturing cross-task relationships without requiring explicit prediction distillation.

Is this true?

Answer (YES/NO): NO